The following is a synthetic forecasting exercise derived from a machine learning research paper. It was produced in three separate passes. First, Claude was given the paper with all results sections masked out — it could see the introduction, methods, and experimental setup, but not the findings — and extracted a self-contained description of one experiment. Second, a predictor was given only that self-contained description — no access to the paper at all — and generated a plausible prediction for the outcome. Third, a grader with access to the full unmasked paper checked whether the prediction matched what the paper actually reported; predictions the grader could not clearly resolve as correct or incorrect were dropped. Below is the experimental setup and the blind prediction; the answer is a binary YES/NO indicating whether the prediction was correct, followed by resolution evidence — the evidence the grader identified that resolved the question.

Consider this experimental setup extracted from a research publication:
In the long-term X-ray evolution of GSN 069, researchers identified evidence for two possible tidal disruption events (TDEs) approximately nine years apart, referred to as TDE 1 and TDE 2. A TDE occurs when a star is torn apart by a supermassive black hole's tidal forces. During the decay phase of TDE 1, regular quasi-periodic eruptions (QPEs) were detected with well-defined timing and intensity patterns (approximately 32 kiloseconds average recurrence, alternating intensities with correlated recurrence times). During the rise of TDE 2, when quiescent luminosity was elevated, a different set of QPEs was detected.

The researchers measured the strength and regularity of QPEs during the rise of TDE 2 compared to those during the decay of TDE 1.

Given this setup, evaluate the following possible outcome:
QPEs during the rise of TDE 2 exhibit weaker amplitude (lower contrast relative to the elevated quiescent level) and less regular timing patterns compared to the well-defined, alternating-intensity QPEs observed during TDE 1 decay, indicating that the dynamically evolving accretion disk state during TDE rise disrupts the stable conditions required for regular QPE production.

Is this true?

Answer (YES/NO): YES